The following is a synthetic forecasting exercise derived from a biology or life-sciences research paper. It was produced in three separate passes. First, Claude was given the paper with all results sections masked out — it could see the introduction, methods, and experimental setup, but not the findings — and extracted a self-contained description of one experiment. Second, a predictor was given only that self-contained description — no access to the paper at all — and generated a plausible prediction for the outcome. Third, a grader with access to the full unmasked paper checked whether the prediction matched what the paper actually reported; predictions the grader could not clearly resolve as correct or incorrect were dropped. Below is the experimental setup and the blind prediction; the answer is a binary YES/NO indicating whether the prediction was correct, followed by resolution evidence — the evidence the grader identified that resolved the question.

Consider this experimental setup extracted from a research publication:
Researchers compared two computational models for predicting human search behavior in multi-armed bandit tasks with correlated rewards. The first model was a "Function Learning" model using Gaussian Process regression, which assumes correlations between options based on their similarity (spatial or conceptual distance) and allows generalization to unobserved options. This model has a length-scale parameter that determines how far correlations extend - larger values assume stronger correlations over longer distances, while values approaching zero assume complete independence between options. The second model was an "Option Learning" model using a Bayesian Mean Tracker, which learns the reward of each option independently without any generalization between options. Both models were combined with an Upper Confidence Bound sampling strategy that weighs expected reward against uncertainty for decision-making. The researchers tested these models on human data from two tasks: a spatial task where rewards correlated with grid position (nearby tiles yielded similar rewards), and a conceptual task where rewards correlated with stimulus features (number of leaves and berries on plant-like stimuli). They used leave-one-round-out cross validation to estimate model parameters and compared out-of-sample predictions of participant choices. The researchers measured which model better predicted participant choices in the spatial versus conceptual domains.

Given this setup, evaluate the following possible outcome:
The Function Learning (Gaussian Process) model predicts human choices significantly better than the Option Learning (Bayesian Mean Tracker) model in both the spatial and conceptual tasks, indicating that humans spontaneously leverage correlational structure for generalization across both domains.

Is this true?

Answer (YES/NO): NO